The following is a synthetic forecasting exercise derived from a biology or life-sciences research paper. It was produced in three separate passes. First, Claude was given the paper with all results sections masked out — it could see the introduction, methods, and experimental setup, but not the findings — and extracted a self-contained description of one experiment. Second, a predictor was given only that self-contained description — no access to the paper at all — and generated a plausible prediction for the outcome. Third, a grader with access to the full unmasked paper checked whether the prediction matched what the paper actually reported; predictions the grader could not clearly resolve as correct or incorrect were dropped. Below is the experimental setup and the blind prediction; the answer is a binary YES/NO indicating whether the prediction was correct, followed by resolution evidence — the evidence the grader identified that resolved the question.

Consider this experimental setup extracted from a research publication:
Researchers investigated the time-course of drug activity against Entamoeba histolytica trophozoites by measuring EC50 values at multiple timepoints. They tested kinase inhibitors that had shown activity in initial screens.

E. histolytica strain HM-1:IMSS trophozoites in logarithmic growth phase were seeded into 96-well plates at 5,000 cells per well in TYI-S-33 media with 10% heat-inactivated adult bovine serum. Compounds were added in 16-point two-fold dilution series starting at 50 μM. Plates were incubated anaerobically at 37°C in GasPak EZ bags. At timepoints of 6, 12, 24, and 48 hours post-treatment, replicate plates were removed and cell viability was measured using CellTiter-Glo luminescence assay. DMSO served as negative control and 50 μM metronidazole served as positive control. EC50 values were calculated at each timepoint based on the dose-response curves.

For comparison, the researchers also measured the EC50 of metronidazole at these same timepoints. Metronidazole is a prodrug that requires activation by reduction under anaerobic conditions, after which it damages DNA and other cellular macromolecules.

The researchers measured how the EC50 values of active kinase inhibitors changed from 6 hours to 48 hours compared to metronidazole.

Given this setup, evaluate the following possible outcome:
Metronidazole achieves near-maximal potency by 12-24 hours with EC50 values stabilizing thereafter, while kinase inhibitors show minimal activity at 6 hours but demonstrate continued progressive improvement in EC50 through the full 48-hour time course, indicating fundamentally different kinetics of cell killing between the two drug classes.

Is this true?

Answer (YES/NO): NO